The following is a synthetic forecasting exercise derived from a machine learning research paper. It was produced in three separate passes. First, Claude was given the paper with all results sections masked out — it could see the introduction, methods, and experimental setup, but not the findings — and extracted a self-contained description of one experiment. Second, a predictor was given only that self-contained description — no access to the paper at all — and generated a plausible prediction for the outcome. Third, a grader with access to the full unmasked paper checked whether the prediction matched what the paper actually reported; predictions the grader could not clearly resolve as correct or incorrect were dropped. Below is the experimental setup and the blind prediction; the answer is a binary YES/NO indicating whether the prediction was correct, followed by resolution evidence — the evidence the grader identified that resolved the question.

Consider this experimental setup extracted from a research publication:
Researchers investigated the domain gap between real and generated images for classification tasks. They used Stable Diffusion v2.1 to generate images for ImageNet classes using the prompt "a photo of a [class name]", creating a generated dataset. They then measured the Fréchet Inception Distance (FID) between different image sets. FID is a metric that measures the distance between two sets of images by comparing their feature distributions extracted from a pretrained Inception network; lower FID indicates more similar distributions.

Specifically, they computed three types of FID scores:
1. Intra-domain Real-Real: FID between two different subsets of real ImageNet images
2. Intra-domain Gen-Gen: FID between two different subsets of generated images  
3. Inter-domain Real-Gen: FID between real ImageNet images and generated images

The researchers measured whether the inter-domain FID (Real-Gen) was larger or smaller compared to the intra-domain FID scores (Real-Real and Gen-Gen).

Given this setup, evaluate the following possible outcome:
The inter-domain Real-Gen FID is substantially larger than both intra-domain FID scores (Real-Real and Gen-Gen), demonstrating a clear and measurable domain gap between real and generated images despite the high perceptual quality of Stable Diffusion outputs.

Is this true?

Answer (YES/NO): YES